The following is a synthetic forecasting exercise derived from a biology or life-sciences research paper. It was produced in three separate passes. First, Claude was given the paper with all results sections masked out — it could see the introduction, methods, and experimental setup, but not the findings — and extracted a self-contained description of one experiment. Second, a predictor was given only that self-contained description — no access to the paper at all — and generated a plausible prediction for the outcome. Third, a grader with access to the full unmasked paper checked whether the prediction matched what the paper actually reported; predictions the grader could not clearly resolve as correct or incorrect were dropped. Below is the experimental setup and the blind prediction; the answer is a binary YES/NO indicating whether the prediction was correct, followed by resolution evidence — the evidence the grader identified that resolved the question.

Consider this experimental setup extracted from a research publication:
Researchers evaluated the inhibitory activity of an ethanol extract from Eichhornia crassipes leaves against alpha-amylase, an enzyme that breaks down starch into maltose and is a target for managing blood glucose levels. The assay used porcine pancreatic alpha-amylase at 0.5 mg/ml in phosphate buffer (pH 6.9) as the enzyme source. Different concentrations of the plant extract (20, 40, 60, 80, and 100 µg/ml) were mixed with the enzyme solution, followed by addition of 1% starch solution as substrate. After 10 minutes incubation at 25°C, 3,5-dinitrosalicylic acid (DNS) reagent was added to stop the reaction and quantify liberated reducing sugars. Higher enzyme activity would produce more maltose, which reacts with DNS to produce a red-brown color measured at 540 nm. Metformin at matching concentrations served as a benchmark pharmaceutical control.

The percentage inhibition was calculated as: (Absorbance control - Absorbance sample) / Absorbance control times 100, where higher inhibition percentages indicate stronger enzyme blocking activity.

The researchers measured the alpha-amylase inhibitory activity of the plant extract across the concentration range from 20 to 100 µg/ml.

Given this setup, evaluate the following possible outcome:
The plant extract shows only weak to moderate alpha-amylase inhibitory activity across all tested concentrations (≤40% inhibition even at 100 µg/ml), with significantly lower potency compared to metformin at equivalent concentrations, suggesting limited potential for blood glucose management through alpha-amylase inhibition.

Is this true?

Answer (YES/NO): NO